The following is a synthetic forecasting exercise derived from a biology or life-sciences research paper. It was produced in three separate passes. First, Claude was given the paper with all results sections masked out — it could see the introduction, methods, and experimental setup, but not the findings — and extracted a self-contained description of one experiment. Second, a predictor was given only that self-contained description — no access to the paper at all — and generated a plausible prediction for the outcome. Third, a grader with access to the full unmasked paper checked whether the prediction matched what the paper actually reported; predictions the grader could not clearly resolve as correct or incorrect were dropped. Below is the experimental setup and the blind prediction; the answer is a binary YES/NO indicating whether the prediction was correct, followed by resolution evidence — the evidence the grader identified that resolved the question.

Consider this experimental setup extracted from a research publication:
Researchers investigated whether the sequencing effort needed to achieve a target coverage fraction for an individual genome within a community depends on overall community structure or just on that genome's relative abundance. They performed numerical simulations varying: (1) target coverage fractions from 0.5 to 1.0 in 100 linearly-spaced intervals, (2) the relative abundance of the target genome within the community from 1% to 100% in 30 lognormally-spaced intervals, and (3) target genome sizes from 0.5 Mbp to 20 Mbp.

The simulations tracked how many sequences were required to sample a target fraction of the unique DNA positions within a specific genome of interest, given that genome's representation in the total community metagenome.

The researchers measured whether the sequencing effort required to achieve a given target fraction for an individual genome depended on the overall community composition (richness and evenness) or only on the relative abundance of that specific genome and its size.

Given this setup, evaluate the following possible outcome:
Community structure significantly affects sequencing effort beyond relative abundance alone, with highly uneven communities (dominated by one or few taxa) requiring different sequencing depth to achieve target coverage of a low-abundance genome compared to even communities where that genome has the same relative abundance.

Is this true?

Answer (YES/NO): NO